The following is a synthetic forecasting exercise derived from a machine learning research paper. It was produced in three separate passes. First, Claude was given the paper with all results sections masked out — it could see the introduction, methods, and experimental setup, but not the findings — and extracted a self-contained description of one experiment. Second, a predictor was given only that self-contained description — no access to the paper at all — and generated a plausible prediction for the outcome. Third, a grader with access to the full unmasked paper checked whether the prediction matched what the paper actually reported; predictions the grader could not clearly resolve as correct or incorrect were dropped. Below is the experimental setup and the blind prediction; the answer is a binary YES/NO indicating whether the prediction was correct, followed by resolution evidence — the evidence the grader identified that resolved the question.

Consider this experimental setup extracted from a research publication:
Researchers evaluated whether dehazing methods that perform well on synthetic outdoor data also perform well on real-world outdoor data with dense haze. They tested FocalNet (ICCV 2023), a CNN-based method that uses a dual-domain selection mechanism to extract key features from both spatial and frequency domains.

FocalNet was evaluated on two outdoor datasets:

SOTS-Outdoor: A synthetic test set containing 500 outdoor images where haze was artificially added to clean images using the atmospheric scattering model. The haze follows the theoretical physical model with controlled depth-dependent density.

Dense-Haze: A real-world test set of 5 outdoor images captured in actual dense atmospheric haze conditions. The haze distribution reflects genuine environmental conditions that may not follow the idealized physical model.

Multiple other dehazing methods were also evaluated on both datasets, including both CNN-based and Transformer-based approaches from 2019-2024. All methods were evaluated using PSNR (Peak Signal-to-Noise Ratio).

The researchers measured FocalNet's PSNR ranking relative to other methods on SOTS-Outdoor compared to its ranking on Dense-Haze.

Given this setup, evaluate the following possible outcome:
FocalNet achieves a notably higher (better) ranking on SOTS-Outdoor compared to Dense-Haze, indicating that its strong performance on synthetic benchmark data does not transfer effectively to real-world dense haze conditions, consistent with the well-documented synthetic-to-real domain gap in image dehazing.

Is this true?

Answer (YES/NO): NO